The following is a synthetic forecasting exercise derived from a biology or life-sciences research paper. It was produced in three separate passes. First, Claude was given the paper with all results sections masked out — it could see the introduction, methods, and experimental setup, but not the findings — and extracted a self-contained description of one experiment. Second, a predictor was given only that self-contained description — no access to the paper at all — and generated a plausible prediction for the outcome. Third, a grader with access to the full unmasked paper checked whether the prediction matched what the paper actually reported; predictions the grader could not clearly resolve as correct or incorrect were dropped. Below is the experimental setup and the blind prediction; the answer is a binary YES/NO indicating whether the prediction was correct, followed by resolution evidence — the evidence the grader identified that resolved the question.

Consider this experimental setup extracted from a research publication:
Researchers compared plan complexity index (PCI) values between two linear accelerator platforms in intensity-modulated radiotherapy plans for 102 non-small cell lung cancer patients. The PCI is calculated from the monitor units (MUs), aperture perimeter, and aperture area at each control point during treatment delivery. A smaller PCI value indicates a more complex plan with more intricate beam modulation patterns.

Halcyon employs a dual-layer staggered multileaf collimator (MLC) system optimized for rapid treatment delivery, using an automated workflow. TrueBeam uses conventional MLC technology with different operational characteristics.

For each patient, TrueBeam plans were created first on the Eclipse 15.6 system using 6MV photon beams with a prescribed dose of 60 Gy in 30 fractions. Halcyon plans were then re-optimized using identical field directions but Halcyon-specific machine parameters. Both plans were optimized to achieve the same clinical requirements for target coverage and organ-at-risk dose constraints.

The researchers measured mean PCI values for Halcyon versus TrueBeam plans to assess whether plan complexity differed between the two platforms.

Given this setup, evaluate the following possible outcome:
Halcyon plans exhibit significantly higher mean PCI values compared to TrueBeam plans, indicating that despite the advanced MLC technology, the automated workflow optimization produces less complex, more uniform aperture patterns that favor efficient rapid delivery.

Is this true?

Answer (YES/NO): NO